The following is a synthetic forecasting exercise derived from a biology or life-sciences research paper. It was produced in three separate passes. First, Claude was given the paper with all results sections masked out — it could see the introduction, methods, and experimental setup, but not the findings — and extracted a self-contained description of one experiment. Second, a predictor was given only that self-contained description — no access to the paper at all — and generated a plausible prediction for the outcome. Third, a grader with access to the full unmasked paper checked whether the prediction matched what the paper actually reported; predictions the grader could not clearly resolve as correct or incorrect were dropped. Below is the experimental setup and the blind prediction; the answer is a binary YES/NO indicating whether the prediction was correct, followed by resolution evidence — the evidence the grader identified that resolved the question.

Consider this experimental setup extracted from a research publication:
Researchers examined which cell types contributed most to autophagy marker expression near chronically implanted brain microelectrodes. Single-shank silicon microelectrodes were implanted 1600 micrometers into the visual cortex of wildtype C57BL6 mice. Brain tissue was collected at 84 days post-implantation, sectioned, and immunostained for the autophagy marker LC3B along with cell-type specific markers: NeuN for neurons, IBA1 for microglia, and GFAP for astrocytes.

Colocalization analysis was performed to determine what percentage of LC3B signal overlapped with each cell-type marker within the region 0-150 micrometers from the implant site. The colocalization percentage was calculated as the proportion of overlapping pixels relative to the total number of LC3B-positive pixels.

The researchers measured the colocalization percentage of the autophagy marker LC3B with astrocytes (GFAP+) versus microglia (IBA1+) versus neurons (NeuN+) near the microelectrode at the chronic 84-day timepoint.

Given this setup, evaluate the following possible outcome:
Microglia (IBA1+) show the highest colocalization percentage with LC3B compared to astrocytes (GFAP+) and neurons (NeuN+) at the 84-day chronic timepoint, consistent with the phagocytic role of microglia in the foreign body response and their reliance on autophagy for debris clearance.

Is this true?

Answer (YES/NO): NO